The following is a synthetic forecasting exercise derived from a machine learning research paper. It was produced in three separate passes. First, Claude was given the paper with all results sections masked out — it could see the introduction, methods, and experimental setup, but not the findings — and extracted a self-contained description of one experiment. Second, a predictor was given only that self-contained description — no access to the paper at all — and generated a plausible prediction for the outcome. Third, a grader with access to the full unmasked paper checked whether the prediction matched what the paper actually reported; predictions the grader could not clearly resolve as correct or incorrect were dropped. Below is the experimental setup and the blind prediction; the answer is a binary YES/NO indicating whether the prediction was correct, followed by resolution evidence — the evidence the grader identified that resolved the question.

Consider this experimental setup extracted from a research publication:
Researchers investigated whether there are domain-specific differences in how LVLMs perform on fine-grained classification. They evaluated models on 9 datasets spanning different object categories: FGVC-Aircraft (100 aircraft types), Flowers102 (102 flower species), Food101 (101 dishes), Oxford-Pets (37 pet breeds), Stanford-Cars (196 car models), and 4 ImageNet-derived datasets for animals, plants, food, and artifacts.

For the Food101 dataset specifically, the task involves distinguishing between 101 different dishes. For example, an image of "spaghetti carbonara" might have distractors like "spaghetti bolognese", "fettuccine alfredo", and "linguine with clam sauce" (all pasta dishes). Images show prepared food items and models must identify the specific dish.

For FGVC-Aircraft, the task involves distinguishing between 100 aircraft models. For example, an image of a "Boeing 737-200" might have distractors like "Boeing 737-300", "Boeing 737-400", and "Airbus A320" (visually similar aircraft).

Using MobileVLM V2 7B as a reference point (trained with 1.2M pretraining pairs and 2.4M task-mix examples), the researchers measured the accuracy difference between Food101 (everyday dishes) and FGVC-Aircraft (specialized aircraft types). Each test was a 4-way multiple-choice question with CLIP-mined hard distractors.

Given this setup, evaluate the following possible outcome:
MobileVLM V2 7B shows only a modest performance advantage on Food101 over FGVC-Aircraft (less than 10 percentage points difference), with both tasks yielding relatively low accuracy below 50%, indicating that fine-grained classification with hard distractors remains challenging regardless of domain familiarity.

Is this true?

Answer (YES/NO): NO